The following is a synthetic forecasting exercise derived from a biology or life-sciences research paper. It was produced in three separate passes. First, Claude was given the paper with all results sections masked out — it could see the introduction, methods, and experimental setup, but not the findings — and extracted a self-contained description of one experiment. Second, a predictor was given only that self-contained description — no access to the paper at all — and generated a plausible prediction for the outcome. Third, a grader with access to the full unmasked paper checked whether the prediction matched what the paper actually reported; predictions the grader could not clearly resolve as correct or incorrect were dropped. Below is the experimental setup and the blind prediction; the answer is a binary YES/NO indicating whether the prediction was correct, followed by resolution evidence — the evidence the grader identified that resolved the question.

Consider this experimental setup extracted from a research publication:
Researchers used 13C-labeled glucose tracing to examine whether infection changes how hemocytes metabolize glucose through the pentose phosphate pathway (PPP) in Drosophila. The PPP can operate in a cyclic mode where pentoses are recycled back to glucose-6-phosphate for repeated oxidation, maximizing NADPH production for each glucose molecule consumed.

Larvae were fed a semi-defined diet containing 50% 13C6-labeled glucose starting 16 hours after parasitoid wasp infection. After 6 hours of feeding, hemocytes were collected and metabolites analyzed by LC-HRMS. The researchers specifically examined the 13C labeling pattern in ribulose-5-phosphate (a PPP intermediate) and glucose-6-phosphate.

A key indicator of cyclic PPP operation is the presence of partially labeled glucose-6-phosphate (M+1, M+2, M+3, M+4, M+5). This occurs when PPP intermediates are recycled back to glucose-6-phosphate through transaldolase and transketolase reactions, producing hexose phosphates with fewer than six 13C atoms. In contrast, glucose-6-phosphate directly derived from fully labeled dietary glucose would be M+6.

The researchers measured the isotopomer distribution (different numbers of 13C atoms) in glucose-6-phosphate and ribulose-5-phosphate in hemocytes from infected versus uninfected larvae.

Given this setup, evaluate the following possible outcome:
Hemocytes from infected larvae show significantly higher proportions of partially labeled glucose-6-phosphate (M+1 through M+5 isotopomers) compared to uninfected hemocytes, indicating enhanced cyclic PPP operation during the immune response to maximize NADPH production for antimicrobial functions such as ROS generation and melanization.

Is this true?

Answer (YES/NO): YES